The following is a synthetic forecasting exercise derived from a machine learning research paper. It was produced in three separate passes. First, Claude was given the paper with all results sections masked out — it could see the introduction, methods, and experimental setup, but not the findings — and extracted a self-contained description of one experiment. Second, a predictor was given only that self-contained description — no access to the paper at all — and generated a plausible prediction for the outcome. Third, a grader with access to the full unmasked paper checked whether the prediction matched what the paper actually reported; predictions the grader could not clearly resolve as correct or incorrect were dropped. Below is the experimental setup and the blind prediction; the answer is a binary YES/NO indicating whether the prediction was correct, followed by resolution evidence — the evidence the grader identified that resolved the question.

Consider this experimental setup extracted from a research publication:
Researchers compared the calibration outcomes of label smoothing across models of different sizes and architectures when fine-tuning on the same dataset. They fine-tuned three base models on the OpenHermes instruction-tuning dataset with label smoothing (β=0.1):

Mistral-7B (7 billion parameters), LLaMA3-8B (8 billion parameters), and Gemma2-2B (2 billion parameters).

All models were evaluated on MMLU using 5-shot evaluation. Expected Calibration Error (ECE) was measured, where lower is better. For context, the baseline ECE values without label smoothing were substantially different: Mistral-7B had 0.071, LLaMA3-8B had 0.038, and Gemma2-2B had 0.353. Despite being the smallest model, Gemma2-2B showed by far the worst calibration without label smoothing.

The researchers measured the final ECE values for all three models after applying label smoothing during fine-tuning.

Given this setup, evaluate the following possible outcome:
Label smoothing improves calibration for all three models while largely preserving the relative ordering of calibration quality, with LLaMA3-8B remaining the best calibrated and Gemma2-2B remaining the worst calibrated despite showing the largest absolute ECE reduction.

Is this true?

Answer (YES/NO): NO